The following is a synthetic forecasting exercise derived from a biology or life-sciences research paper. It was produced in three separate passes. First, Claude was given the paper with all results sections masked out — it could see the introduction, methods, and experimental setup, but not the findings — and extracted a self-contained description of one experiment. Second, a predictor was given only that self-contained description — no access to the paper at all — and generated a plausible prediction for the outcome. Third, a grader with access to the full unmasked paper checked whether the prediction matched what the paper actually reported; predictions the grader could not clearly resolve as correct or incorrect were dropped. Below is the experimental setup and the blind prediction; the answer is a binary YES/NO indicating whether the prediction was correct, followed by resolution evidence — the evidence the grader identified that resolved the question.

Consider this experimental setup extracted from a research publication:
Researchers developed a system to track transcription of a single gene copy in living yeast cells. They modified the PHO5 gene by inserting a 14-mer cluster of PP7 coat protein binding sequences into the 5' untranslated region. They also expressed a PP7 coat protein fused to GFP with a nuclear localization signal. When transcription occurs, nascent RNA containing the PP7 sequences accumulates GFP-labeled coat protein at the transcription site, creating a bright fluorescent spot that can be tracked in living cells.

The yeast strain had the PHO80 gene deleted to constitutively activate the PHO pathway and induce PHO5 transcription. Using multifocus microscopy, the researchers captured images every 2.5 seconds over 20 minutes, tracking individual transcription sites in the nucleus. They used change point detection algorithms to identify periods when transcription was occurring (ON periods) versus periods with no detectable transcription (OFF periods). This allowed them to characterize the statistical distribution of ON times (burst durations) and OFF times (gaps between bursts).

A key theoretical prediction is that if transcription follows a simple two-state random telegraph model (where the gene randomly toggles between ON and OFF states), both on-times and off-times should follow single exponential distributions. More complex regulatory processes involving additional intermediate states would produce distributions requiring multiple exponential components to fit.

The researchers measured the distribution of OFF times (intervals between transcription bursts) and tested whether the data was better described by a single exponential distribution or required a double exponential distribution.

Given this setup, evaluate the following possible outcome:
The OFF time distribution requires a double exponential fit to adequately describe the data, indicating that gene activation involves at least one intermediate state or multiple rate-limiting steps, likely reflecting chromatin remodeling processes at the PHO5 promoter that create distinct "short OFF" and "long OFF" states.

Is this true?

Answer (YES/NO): YES